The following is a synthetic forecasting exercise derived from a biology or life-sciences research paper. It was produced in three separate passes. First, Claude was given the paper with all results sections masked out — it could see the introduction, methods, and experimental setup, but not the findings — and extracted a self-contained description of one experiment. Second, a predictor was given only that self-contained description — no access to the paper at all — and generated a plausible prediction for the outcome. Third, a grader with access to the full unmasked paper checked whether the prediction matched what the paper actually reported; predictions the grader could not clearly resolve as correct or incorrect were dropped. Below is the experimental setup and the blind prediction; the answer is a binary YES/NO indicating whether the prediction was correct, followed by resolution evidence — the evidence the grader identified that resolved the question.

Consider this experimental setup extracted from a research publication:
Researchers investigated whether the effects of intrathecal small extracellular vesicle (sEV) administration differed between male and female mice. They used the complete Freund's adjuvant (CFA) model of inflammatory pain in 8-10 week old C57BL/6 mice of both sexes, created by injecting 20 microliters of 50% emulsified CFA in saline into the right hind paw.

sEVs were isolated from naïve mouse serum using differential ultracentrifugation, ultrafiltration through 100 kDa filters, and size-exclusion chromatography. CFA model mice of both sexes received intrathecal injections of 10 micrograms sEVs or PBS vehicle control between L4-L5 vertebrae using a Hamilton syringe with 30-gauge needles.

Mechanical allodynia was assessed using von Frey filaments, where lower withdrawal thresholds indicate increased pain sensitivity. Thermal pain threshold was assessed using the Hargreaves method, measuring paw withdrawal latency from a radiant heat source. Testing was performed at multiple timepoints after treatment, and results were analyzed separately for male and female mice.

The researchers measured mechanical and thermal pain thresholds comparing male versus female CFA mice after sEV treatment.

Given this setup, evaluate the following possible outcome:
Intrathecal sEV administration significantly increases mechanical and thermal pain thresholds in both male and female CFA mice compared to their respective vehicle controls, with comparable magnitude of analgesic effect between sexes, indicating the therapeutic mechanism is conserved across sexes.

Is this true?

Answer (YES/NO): NO